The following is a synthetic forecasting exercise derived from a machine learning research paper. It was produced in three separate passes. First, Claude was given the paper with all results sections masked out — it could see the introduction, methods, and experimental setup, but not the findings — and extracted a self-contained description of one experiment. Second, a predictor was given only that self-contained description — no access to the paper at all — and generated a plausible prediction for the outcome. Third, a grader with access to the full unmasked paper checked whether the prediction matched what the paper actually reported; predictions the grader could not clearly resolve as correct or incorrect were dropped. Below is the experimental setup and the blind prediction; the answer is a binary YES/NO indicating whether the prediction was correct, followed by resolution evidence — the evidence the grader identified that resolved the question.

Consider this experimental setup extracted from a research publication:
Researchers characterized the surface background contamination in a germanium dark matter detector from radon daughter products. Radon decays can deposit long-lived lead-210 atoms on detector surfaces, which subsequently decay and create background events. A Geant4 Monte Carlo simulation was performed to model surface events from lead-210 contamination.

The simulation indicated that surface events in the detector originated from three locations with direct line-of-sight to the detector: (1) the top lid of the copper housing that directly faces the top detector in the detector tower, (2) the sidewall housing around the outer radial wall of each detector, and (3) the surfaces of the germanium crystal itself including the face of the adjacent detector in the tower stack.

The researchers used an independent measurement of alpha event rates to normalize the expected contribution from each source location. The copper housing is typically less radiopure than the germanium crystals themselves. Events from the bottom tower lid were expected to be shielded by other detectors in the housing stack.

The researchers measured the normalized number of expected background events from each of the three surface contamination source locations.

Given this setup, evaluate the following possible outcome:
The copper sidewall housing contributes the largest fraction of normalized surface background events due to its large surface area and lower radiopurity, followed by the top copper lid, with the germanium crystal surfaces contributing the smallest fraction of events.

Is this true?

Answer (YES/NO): NO